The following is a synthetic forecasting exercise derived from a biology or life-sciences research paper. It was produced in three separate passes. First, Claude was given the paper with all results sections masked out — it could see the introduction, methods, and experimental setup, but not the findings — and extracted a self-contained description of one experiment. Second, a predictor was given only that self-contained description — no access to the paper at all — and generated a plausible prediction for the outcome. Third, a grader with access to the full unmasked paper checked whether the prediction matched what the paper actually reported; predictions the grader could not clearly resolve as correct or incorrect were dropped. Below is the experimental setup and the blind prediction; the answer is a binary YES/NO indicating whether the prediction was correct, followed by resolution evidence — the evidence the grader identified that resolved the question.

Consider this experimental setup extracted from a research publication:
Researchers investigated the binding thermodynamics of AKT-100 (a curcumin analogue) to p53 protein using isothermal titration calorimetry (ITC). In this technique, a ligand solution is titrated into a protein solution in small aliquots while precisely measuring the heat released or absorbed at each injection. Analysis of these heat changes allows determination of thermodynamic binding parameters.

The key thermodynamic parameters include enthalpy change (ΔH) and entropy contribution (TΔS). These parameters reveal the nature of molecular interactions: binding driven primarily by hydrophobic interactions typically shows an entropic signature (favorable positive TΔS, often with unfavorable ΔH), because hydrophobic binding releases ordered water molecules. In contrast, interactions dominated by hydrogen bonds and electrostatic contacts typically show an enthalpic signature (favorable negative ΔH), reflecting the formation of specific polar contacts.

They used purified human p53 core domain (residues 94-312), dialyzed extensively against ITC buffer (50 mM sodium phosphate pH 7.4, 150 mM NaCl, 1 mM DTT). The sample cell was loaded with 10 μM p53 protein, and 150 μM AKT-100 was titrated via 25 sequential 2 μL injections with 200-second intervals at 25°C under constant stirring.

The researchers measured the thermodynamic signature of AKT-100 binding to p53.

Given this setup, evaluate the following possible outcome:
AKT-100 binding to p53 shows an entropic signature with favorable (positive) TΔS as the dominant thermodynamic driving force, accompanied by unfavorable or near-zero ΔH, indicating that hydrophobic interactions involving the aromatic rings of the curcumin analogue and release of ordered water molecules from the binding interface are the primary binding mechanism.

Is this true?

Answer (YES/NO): YES